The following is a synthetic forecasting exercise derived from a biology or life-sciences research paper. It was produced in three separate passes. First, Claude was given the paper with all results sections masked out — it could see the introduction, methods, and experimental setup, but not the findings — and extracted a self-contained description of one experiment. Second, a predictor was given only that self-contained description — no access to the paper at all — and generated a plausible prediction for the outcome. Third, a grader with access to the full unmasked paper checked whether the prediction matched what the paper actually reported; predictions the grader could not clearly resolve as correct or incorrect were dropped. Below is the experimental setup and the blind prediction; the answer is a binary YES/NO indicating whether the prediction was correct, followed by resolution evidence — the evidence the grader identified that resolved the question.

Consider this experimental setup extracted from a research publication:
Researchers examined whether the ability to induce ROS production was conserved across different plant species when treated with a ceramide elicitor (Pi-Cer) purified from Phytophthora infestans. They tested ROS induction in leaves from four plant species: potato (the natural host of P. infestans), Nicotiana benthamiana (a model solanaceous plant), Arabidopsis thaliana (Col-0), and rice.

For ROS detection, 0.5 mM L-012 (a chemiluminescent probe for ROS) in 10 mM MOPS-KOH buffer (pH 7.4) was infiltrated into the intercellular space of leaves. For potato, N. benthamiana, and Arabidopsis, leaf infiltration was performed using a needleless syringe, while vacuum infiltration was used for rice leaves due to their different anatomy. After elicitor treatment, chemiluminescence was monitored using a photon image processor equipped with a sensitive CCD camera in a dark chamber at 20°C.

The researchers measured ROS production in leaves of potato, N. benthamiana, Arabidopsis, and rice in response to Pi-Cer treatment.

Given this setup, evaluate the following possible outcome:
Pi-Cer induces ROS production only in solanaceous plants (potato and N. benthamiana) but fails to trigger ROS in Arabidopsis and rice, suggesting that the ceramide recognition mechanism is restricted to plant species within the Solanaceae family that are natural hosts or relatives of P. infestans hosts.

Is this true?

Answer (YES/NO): NO